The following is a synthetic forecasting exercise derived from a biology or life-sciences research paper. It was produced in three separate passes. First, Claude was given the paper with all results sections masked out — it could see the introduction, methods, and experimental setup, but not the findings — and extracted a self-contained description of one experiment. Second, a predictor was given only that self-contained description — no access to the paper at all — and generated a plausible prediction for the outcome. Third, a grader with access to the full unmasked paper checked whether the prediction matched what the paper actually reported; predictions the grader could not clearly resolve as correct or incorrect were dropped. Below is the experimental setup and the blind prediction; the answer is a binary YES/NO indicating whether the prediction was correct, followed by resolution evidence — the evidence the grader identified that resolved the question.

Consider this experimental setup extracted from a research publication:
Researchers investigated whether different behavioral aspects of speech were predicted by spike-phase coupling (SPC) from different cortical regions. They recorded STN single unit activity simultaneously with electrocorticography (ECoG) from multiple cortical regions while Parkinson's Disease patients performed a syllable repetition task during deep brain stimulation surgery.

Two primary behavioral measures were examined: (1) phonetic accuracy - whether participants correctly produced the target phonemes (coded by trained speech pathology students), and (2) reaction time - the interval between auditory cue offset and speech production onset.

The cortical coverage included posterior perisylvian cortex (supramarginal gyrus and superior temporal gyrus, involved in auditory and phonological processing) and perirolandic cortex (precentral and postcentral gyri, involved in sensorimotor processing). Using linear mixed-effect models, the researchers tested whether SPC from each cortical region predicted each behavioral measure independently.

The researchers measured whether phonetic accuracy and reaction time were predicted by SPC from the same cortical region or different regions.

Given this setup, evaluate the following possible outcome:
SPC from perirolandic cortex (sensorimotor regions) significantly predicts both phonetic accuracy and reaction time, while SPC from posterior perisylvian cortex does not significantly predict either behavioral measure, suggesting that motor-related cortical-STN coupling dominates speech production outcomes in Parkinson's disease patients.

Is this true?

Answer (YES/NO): NO